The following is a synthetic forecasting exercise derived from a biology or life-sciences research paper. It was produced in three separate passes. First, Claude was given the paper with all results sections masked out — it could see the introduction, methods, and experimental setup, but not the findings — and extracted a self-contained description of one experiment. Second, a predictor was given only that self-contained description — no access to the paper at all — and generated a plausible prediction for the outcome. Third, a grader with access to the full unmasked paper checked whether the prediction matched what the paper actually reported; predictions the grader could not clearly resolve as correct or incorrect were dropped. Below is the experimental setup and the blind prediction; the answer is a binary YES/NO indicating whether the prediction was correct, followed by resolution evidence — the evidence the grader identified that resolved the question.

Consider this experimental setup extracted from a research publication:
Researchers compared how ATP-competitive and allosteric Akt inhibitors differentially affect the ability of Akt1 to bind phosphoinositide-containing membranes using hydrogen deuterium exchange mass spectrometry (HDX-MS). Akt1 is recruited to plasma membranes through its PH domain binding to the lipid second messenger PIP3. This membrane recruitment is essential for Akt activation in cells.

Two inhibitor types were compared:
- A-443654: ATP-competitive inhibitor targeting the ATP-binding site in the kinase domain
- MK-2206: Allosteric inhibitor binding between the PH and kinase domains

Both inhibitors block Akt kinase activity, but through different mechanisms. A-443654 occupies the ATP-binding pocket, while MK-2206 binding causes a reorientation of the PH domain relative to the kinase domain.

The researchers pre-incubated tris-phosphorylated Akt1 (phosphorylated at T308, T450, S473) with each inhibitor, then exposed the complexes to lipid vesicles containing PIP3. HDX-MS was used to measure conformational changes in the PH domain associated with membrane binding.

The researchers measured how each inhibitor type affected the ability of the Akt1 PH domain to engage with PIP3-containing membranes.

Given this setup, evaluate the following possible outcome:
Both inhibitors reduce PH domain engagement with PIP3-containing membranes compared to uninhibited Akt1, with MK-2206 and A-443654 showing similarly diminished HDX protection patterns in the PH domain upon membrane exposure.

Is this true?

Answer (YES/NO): NO